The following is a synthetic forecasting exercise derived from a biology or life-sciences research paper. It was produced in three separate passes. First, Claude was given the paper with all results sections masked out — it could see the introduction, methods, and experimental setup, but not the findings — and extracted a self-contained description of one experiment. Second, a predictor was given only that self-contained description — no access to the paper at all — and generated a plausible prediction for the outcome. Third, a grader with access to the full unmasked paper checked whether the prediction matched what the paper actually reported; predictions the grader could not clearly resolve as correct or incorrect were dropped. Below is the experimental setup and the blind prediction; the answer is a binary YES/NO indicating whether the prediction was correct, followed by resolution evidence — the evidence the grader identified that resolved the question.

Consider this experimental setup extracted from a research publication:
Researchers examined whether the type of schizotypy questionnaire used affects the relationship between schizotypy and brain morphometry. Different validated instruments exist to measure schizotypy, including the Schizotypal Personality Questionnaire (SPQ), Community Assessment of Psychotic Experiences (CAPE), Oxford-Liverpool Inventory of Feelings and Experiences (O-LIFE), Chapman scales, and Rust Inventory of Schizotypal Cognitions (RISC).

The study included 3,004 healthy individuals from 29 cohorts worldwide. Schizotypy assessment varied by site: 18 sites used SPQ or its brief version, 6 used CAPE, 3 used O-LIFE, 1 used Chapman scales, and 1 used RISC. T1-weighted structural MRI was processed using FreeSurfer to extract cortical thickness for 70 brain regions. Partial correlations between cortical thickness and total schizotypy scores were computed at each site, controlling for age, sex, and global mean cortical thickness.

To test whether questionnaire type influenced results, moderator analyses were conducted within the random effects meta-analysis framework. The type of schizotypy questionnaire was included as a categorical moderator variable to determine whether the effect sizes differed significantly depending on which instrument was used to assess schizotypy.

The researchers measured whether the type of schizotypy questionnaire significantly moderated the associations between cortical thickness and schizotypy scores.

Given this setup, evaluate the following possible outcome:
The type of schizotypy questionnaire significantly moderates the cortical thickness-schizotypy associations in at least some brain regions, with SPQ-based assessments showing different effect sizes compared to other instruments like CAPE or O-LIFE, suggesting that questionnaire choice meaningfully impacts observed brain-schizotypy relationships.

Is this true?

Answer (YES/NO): NO